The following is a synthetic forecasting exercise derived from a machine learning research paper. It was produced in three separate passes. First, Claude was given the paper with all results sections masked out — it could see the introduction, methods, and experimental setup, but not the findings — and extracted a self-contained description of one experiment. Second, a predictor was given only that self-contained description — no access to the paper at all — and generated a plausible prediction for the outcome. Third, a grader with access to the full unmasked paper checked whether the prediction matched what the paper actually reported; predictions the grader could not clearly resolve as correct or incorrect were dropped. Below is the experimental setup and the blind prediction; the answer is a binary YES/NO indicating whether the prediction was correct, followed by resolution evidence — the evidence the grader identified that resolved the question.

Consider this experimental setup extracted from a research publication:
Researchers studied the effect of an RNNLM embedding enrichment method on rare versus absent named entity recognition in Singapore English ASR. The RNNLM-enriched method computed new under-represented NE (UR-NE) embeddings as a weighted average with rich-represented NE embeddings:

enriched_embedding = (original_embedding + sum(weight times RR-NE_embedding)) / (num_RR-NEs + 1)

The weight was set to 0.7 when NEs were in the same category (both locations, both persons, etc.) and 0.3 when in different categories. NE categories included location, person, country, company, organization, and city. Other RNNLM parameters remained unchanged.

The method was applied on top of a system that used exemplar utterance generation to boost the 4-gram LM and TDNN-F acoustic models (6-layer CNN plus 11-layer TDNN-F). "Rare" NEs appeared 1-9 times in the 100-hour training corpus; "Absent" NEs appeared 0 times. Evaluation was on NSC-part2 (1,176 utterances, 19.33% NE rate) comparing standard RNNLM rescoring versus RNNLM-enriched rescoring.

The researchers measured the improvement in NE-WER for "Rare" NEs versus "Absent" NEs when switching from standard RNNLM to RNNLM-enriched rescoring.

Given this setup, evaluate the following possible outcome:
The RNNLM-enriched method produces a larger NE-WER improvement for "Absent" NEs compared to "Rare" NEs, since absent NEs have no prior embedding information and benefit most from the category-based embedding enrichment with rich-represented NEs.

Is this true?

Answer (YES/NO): YES